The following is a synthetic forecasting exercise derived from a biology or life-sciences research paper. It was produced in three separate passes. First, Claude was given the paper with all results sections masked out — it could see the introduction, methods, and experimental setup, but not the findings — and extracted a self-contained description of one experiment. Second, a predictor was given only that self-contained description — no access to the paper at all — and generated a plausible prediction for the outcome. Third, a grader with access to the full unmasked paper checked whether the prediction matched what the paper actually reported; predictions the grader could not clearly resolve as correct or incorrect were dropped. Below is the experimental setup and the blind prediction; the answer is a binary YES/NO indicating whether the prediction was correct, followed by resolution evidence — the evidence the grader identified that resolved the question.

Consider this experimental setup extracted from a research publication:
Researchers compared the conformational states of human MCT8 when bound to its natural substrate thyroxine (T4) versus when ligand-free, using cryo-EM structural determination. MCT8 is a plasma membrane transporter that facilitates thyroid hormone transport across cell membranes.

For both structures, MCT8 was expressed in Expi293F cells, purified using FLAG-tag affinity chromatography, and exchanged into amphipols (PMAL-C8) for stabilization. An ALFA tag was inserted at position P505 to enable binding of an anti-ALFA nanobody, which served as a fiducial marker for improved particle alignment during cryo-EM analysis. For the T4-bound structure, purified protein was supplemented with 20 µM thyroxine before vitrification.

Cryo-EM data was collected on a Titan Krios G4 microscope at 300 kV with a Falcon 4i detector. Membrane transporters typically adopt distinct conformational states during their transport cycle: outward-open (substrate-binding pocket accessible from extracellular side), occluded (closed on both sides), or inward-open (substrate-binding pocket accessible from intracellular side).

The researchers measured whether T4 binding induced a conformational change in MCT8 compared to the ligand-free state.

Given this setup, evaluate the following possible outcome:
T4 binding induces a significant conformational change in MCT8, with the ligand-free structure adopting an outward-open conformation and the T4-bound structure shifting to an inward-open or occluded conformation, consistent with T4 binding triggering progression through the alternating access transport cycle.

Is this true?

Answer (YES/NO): NO